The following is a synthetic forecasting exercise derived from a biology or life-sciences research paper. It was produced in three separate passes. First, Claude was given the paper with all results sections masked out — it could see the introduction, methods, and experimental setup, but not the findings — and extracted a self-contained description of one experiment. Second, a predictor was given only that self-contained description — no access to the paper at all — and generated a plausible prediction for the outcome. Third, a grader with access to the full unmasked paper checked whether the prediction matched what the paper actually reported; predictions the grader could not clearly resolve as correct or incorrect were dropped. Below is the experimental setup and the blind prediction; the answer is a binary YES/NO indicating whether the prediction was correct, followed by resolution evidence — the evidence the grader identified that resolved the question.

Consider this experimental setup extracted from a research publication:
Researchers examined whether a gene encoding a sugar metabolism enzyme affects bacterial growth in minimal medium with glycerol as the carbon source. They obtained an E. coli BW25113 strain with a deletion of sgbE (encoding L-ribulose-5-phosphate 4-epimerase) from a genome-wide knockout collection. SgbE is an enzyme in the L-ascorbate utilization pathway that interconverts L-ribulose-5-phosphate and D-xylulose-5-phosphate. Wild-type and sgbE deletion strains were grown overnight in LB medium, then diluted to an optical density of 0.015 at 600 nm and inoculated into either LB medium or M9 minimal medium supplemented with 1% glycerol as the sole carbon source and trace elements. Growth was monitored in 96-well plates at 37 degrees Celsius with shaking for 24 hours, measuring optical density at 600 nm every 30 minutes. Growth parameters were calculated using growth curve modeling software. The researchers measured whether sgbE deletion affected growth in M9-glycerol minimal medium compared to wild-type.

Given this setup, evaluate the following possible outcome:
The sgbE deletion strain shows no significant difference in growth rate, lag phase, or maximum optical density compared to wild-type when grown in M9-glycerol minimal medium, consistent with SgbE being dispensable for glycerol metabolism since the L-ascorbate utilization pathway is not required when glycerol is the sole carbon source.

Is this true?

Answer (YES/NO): YES